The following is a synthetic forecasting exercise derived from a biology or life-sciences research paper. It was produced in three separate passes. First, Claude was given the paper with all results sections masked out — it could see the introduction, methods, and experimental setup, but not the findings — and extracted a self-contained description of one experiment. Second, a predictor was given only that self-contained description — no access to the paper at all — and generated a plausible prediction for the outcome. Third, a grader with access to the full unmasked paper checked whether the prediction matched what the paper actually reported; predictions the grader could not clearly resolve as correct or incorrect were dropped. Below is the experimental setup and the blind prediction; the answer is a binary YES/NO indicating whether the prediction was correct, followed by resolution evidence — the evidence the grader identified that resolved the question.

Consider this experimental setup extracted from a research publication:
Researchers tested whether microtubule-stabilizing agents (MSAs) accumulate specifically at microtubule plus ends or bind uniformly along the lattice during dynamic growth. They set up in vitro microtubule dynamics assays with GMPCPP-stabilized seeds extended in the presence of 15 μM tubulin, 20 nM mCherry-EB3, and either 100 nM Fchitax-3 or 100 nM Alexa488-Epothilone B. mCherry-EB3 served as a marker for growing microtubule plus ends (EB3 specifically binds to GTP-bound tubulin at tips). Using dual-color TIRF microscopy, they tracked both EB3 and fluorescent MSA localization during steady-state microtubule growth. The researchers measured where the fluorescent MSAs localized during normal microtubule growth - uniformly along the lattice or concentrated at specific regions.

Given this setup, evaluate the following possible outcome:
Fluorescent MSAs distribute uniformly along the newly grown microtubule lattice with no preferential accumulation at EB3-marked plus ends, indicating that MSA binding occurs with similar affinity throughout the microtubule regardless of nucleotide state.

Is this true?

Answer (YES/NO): NO